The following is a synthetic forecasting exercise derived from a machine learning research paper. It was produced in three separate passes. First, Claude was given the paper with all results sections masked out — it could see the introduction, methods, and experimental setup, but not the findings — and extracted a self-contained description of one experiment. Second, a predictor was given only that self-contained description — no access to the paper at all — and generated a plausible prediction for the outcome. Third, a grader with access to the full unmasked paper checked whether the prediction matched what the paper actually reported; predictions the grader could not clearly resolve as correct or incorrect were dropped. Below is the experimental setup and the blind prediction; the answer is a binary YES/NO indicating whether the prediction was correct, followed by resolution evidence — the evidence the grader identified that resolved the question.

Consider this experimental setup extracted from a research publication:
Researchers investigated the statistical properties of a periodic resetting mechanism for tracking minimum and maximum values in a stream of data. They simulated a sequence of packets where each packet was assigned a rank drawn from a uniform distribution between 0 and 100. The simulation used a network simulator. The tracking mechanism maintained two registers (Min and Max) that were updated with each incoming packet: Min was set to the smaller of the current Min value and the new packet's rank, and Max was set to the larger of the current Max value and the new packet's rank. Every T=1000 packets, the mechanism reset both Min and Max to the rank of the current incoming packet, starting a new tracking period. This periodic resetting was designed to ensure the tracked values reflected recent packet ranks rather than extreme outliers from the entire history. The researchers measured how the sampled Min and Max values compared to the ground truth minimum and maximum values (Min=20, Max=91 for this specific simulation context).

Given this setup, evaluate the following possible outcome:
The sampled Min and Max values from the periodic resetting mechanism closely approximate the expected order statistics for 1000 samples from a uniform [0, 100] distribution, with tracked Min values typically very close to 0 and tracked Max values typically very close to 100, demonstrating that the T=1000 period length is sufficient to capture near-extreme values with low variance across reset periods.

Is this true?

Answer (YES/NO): NO